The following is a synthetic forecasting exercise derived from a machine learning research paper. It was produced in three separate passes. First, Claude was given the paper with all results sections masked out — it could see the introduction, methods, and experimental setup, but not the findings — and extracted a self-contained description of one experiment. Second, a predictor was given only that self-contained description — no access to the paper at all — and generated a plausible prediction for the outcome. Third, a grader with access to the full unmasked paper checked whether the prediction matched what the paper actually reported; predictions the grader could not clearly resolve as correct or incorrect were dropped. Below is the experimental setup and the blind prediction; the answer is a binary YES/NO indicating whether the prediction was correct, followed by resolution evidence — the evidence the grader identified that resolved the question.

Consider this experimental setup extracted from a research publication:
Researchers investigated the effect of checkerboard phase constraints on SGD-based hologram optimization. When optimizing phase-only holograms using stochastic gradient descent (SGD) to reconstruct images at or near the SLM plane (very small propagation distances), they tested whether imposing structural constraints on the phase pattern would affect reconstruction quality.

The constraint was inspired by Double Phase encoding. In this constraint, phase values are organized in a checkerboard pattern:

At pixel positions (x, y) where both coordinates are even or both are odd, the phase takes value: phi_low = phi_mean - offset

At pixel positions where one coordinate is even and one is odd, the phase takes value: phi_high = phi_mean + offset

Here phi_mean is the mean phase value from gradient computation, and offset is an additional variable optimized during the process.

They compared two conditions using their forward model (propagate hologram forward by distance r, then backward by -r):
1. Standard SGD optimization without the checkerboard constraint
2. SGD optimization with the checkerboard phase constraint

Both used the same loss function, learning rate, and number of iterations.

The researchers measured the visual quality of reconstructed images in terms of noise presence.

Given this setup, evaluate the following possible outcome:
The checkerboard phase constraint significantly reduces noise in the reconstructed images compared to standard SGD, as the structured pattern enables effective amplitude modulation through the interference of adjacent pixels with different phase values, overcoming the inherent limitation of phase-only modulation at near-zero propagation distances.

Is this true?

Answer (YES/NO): YES